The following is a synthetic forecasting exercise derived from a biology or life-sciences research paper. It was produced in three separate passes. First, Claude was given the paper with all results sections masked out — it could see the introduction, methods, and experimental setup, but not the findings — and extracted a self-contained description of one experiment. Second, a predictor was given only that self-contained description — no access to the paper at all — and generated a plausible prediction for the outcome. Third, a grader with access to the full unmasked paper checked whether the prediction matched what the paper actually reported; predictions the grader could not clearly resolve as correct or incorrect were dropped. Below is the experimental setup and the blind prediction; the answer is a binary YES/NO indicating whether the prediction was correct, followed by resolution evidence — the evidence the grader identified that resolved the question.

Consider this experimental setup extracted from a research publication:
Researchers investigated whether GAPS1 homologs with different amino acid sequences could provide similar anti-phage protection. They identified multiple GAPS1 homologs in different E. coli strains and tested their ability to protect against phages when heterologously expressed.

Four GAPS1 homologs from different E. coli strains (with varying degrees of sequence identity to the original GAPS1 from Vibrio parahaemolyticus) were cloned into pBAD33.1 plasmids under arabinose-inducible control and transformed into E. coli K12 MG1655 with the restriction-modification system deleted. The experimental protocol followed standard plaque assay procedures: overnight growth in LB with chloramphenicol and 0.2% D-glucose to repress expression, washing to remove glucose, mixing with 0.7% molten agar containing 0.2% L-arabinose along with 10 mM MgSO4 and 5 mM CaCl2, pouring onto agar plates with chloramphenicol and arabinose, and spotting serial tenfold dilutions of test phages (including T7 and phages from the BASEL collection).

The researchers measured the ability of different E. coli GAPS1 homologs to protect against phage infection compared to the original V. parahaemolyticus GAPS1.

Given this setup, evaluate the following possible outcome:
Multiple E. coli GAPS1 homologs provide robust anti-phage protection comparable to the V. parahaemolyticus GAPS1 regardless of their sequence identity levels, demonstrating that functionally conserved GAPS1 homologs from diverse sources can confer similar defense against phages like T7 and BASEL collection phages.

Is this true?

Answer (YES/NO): YES